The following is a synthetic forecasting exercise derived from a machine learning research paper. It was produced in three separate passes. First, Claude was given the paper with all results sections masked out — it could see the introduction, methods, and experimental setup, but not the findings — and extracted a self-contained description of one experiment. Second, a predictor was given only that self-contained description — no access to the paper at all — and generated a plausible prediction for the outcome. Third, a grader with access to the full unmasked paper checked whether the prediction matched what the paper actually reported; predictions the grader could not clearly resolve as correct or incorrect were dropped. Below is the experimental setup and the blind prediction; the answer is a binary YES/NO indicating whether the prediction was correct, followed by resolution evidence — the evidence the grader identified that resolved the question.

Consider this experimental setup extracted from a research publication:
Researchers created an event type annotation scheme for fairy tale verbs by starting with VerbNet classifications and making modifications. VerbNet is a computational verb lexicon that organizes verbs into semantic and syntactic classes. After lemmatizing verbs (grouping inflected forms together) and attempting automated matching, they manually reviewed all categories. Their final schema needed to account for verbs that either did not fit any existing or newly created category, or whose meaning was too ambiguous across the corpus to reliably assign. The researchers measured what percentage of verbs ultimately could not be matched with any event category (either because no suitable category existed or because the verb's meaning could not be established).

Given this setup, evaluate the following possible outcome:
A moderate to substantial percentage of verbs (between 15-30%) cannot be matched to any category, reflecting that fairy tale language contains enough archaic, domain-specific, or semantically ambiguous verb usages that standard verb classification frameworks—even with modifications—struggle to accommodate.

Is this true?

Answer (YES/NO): NO